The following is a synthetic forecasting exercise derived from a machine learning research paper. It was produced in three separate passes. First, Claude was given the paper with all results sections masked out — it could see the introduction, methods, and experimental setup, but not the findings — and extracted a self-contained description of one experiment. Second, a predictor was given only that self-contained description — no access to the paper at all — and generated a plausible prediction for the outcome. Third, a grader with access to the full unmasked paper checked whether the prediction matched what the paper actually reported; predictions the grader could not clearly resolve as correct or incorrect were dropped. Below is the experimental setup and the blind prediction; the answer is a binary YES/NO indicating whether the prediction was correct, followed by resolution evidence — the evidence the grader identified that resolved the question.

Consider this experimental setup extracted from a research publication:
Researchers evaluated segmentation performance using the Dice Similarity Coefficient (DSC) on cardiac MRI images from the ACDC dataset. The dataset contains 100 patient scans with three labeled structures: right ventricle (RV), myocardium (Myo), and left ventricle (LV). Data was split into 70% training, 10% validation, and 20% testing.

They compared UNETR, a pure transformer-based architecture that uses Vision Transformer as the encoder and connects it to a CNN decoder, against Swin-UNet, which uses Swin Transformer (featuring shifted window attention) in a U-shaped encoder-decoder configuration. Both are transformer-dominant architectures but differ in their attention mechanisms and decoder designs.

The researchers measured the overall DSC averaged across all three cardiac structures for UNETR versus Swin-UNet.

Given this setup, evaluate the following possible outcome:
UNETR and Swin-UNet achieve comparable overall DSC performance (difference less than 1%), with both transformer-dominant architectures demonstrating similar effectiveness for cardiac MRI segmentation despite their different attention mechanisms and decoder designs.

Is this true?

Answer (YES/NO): NO